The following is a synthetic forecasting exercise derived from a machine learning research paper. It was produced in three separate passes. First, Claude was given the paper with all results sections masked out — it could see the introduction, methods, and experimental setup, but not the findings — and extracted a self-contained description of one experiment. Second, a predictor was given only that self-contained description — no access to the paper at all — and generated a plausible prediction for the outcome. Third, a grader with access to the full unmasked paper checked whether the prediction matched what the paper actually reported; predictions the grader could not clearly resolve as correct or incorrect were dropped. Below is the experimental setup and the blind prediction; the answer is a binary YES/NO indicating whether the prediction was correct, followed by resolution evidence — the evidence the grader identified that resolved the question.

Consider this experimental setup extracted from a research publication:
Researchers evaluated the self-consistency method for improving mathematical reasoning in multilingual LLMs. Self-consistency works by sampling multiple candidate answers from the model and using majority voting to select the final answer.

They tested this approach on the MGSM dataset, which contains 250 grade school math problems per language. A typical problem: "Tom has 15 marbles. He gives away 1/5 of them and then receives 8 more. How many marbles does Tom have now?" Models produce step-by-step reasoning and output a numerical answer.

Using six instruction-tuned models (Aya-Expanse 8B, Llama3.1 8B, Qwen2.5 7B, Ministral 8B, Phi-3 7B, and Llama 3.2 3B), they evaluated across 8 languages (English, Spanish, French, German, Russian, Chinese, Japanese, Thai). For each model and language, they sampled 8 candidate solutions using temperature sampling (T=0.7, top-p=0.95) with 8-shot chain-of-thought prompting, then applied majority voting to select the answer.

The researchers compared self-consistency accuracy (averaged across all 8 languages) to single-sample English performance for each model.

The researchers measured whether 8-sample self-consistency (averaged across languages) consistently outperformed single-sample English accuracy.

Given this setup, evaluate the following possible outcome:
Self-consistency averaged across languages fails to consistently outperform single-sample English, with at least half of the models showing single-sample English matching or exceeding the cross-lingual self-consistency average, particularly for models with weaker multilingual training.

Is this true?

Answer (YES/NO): YES